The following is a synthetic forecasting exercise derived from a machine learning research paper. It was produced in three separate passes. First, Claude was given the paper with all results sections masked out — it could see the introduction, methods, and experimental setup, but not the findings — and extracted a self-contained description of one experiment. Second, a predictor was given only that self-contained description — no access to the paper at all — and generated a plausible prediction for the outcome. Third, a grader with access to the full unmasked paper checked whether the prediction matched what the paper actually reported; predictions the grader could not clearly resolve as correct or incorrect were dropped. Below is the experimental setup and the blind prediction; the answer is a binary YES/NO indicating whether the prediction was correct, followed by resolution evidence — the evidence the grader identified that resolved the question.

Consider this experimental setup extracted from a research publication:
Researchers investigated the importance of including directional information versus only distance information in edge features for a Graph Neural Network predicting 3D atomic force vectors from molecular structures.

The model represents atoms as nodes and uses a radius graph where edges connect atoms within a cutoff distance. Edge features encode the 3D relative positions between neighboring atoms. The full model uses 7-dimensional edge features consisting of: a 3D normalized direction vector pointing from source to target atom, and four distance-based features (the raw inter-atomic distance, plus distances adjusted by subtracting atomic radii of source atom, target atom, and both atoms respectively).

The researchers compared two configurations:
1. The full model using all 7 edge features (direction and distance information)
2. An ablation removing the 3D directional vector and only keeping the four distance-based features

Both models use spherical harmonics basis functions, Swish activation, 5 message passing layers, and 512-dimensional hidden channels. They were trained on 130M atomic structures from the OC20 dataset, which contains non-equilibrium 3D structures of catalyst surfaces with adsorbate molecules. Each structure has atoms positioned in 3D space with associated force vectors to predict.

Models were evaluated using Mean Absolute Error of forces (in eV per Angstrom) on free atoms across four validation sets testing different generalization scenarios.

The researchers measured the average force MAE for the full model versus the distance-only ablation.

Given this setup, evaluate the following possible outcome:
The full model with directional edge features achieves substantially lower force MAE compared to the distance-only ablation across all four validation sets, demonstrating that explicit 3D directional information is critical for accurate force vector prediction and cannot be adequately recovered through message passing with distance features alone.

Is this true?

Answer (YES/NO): YES